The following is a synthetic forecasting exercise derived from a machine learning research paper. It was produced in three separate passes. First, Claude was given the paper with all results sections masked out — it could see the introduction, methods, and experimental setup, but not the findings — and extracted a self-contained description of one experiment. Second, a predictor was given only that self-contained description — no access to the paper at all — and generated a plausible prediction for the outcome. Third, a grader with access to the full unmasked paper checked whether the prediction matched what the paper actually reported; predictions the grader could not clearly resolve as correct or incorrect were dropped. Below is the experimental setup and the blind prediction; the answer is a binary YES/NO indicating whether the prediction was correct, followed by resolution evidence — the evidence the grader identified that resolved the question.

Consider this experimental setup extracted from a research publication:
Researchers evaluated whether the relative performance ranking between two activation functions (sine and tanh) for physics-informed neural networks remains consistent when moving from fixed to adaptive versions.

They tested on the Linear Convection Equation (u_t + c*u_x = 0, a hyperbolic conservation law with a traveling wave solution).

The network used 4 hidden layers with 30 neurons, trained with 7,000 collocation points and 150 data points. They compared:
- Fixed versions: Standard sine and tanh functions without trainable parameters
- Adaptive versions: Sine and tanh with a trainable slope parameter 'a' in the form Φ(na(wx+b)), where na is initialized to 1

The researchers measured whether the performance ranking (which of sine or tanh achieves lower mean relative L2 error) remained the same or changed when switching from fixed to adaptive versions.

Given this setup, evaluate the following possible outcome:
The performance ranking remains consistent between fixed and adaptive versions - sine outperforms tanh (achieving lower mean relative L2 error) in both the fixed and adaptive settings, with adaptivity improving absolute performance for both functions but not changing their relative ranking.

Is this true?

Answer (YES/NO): NO